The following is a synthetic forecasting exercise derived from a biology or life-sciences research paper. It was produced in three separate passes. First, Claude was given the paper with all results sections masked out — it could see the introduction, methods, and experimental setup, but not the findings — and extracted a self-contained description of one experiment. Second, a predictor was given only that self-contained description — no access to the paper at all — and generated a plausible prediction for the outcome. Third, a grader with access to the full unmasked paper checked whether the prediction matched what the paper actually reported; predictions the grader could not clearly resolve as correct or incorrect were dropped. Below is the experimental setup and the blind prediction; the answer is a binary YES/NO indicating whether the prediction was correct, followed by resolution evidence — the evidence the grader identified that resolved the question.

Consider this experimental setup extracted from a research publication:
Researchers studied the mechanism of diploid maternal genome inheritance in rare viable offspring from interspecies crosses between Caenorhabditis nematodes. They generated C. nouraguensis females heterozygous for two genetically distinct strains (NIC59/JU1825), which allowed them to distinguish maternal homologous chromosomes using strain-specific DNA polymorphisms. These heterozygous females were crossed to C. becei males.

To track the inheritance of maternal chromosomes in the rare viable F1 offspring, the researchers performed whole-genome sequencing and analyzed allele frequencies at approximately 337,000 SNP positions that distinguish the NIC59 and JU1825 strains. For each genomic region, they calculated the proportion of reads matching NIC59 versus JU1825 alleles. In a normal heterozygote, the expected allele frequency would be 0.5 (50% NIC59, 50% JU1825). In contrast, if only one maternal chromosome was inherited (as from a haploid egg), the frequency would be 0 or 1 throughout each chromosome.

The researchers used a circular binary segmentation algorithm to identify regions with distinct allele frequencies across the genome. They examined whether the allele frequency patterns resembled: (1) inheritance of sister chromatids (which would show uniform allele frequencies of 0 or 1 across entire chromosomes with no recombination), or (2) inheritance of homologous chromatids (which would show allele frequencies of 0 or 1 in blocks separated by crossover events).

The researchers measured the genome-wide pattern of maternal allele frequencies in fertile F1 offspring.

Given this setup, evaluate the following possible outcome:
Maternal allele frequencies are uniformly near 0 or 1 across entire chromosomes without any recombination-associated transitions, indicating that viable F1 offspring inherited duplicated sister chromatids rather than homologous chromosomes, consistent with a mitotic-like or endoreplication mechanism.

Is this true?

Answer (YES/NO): NO